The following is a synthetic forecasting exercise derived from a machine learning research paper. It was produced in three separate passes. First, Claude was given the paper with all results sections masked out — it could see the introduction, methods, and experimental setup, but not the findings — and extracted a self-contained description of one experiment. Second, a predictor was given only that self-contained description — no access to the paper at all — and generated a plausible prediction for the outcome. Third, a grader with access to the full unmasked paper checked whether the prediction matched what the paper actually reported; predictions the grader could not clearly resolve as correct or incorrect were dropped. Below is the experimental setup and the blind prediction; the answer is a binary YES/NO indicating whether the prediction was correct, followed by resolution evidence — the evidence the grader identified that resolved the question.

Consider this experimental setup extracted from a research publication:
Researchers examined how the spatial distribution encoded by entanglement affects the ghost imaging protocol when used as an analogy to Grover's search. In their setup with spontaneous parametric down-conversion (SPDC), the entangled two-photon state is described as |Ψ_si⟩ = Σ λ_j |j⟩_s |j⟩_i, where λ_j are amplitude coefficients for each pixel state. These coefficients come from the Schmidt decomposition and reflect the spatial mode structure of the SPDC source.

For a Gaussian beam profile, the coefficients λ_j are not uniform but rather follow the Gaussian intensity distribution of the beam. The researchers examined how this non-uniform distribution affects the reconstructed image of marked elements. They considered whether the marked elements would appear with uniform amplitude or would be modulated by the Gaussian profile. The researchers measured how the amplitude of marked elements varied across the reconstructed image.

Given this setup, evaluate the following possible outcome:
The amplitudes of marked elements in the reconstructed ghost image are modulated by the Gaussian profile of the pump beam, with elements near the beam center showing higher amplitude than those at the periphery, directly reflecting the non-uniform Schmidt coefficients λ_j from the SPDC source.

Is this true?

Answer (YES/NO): YES